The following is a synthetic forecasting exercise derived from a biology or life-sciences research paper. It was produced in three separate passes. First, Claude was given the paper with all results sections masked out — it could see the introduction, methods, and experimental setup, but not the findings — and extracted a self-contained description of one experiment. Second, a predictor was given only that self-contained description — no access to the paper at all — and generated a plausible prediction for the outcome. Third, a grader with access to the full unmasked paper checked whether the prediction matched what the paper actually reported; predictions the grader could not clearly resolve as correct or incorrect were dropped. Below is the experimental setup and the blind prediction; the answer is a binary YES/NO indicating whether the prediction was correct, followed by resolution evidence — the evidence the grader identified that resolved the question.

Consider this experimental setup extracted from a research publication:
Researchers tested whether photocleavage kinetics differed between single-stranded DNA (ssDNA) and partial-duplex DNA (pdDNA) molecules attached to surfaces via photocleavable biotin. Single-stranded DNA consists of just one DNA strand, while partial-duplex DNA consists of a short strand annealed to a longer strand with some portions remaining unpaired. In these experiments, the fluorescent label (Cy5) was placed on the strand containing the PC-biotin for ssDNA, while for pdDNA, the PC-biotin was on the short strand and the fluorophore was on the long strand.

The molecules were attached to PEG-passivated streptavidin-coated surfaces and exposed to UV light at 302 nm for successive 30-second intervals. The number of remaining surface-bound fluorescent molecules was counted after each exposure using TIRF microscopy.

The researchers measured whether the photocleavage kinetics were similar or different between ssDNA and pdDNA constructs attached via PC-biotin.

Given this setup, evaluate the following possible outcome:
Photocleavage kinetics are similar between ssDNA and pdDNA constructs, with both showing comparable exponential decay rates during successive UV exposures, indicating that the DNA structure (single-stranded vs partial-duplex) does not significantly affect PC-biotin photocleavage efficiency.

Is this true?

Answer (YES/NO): YES